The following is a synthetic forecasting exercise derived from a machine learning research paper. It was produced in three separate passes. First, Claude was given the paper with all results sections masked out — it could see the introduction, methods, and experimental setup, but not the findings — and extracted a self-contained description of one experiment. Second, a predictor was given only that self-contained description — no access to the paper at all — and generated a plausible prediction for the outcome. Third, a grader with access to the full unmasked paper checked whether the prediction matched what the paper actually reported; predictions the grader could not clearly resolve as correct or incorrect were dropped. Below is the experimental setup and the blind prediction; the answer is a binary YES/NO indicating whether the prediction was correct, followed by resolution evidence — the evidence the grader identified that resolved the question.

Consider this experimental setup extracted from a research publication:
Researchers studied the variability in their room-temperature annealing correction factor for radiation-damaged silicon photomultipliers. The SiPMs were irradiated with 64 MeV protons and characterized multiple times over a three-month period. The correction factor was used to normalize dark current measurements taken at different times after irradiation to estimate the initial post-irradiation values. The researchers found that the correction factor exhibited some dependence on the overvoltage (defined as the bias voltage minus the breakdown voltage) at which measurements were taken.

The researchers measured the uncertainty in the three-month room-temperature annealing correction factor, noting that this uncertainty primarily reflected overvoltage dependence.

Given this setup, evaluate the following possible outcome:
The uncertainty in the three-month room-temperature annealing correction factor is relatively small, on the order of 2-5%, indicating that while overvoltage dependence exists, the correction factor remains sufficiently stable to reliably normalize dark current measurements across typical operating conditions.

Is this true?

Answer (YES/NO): YES